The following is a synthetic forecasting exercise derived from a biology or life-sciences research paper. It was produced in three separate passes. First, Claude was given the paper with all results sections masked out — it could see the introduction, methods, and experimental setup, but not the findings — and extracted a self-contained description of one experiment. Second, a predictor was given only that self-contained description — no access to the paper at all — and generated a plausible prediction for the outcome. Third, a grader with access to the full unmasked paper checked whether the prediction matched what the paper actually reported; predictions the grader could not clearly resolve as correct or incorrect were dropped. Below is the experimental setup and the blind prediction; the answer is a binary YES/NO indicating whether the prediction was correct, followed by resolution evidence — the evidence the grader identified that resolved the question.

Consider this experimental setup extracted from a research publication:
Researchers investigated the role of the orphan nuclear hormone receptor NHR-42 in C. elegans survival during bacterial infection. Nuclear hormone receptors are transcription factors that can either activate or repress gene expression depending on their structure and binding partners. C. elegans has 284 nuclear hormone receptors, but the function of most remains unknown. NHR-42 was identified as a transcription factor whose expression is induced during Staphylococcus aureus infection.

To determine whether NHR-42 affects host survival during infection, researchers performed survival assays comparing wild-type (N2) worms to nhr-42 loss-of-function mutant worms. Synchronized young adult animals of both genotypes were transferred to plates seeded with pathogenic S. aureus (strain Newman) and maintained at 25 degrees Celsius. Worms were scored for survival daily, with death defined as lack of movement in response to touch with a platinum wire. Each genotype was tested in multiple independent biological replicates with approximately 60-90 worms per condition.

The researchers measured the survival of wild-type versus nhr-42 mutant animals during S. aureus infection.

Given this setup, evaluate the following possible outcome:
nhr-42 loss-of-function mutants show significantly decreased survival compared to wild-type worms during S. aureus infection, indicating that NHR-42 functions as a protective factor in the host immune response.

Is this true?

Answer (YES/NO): NO